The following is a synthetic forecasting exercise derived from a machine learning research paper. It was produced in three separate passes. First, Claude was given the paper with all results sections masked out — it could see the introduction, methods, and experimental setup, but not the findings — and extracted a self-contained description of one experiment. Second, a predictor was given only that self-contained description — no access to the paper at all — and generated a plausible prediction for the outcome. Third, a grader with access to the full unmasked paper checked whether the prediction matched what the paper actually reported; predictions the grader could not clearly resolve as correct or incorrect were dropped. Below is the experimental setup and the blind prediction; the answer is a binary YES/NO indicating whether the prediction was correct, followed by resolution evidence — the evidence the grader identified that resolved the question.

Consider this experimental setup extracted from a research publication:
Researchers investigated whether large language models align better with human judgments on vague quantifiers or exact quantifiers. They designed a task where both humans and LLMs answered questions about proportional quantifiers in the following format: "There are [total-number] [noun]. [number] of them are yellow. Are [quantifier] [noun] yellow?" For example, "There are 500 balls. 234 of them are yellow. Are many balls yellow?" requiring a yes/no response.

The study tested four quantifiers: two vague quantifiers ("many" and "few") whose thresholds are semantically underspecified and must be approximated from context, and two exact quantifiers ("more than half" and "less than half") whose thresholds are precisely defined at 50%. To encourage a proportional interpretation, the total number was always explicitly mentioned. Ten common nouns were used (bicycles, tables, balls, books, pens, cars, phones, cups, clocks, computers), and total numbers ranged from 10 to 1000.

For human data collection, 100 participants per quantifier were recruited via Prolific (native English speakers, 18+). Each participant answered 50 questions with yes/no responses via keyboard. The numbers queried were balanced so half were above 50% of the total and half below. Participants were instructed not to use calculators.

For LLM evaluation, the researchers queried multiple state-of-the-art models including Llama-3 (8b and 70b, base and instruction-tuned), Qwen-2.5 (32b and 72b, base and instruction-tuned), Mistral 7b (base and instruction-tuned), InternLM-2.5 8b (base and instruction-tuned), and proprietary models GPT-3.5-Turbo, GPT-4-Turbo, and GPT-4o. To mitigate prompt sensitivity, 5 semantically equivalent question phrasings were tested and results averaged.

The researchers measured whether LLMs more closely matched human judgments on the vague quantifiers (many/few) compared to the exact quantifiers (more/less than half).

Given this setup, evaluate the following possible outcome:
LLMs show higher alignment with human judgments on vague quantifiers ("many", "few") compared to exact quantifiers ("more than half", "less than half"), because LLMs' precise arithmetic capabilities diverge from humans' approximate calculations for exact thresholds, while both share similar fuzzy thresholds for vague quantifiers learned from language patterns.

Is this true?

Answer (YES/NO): NO